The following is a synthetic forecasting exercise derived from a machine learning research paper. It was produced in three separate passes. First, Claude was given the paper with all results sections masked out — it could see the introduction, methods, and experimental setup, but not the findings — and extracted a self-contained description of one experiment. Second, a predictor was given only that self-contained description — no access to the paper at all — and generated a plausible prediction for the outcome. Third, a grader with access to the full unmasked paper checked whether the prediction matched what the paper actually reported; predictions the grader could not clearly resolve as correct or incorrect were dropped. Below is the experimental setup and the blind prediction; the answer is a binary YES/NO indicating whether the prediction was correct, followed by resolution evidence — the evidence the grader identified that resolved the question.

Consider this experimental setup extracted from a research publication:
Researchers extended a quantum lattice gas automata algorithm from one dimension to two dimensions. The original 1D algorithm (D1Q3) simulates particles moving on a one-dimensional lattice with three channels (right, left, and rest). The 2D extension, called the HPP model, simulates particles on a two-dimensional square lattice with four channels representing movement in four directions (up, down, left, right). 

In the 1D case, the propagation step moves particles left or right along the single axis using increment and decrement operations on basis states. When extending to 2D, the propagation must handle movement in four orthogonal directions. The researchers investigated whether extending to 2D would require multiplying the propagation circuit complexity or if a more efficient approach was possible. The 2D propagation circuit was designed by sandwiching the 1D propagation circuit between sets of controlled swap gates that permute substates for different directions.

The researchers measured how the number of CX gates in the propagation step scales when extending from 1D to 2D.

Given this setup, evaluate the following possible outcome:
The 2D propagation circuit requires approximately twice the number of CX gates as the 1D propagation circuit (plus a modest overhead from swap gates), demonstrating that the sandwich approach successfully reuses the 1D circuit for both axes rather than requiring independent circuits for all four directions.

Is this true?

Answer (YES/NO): NO